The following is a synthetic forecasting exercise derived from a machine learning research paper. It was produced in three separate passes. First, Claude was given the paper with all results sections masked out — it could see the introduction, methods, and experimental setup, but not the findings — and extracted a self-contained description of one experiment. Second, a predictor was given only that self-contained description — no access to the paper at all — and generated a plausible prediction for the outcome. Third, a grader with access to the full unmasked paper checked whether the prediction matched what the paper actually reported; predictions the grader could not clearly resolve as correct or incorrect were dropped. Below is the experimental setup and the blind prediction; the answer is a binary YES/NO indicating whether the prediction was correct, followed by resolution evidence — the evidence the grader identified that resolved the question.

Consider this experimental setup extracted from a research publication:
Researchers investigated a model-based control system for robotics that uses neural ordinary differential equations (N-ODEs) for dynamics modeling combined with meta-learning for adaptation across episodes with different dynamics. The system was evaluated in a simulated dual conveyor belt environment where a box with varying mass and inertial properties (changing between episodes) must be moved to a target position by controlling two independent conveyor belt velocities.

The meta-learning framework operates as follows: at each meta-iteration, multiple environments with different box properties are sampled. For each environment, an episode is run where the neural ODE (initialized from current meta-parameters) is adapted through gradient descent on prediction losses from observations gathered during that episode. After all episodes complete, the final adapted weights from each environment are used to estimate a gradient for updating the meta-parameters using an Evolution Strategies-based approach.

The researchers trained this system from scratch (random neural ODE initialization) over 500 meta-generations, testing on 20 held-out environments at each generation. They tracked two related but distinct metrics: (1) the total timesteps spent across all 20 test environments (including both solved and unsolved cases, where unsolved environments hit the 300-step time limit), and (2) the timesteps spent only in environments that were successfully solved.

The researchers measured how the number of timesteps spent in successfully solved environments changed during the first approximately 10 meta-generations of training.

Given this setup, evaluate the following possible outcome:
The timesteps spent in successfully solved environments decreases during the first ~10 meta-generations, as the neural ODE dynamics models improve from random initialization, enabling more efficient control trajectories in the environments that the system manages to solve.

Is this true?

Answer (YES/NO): YES